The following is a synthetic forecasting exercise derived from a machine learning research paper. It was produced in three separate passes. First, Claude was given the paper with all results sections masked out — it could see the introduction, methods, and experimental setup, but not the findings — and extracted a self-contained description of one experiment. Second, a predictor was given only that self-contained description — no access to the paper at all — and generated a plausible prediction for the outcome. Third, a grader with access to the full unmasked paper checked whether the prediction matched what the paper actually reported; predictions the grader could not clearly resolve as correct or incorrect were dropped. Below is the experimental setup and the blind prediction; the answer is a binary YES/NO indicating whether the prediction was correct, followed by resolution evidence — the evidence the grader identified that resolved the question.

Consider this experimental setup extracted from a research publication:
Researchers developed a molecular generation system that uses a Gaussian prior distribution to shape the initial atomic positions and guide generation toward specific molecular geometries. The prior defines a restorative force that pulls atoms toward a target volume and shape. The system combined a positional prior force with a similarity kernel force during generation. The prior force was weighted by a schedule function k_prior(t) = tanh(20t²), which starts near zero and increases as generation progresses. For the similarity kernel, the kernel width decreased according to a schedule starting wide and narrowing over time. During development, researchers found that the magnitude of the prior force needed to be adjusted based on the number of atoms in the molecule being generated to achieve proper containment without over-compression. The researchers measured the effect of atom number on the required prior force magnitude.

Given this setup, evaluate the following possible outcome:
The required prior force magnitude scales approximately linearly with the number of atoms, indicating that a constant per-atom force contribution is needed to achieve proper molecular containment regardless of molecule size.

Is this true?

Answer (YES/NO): NO